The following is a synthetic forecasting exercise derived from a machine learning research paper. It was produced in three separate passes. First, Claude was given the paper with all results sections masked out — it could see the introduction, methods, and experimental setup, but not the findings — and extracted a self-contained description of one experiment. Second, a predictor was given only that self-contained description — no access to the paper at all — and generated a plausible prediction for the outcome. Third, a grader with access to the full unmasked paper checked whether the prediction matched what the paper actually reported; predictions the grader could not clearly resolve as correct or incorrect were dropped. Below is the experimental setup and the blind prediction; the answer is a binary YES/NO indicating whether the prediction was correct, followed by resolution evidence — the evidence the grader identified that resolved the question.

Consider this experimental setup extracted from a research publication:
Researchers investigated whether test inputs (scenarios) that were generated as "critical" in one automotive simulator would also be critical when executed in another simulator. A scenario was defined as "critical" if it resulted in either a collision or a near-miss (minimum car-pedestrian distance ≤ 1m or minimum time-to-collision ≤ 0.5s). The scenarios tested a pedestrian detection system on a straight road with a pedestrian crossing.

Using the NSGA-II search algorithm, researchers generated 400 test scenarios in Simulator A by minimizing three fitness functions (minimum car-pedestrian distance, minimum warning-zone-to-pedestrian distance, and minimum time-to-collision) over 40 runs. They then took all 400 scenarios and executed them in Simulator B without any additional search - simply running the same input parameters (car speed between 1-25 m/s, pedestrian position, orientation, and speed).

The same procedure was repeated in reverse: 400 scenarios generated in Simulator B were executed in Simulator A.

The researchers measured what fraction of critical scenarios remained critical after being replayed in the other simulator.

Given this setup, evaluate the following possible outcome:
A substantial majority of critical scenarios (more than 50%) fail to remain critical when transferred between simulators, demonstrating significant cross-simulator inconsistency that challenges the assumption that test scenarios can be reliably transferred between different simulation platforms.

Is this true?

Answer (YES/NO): NO